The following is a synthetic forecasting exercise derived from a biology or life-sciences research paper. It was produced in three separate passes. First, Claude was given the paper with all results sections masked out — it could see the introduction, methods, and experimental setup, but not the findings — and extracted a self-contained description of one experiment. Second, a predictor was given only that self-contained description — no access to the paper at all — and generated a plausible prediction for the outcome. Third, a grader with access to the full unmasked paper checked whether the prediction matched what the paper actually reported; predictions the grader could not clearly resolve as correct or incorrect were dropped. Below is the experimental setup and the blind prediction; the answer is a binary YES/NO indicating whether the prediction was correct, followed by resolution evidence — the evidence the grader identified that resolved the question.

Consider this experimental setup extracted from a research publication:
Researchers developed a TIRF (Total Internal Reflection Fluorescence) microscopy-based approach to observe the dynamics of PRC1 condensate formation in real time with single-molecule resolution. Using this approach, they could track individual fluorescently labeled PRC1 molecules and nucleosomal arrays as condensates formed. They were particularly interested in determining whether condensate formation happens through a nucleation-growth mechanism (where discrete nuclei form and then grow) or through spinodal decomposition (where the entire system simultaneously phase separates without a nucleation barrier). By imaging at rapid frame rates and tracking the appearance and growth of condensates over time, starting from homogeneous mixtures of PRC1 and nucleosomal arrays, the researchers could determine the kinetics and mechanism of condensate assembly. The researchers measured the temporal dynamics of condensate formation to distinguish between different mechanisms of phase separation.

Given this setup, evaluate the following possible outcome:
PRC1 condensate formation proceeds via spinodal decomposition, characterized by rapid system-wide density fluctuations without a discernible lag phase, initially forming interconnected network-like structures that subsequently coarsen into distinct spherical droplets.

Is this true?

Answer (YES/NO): NO